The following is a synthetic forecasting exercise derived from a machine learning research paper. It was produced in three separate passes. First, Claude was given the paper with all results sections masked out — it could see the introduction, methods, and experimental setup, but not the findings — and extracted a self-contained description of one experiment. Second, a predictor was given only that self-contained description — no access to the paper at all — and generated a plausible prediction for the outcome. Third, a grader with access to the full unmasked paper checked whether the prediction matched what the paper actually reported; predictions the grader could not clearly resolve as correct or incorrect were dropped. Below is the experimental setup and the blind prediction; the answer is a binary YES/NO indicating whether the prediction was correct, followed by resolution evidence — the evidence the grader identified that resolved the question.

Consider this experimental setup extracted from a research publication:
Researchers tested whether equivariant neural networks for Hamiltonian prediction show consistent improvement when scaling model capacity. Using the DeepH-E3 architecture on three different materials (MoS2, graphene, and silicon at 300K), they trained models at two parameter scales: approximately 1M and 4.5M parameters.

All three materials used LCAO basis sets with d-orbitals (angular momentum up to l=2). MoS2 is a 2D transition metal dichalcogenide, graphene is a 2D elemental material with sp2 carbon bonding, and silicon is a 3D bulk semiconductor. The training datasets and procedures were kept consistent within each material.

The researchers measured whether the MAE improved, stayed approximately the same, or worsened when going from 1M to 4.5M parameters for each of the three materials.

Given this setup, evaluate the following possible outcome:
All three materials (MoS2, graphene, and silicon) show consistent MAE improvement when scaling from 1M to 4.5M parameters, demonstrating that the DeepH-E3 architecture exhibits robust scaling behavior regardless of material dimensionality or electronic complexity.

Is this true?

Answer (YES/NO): NO